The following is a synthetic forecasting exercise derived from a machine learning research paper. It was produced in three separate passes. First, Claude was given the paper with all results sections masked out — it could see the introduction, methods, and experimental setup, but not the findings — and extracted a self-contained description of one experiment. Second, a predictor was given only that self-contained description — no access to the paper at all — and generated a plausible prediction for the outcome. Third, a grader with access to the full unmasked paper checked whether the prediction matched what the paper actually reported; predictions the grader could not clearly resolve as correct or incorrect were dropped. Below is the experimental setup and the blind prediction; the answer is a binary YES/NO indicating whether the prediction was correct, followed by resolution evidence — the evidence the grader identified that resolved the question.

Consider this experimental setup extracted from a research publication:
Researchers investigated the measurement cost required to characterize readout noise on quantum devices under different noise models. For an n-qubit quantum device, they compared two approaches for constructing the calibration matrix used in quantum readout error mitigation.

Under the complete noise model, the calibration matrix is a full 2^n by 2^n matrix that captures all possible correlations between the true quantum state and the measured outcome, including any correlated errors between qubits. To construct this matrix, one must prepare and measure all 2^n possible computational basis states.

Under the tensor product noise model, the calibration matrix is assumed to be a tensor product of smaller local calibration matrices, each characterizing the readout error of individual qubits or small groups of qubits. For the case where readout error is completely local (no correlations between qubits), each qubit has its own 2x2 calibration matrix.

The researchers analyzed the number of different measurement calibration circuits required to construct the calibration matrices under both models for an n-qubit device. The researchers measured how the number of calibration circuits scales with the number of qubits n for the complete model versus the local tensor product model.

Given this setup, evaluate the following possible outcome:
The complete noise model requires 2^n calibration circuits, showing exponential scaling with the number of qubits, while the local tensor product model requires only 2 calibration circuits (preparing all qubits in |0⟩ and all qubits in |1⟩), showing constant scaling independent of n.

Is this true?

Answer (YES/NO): NO